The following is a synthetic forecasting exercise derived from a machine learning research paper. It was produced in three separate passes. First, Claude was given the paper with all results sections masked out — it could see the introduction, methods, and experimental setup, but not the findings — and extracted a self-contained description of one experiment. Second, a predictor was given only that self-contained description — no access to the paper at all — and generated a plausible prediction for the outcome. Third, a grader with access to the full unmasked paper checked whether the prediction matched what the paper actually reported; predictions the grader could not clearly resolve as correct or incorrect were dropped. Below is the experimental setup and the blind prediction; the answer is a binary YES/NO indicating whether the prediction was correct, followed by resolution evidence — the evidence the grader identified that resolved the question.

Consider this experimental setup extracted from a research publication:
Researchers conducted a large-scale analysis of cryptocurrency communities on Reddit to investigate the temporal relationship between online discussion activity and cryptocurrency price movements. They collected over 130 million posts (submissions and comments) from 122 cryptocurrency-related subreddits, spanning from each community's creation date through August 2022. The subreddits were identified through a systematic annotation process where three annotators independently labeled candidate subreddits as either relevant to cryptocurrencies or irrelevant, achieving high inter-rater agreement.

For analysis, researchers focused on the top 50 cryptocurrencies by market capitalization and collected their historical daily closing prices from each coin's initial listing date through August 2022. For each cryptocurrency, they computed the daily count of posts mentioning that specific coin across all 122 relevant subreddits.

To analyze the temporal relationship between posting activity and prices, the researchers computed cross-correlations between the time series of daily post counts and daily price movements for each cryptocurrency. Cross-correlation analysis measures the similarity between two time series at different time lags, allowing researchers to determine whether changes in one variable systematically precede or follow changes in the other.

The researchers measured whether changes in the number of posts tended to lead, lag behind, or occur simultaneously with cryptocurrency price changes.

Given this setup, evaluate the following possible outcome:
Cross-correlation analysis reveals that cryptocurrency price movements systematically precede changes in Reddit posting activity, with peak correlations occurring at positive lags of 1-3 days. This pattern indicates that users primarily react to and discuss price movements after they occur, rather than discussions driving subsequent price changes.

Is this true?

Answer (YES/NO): NO